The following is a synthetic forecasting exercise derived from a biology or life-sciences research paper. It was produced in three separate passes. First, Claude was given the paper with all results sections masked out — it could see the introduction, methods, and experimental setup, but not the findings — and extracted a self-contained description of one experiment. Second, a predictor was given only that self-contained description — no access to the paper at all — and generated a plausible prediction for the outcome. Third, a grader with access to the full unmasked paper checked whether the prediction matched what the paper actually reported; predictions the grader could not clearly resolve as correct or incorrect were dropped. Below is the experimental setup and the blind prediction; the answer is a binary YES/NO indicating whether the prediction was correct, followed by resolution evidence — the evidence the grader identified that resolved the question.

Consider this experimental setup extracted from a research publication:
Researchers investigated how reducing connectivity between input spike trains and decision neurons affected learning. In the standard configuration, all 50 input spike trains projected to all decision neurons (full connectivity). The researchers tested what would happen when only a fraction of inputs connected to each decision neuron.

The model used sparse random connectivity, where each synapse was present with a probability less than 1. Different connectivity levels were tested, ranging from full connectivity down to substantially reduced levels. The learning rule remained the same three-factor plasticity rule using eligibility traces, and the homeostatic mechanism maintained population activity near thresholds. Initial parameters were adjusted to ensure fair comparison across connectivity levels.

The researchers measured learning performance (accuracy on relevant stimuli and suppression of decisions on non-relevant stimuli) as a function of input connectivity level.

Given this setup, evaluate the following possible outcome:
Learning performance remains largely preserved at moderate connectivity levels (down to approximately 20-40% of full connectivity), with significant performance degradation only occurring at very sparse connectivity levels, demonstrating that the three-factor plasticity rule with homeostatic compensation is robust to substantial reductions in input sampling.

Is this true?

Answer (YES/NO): YES